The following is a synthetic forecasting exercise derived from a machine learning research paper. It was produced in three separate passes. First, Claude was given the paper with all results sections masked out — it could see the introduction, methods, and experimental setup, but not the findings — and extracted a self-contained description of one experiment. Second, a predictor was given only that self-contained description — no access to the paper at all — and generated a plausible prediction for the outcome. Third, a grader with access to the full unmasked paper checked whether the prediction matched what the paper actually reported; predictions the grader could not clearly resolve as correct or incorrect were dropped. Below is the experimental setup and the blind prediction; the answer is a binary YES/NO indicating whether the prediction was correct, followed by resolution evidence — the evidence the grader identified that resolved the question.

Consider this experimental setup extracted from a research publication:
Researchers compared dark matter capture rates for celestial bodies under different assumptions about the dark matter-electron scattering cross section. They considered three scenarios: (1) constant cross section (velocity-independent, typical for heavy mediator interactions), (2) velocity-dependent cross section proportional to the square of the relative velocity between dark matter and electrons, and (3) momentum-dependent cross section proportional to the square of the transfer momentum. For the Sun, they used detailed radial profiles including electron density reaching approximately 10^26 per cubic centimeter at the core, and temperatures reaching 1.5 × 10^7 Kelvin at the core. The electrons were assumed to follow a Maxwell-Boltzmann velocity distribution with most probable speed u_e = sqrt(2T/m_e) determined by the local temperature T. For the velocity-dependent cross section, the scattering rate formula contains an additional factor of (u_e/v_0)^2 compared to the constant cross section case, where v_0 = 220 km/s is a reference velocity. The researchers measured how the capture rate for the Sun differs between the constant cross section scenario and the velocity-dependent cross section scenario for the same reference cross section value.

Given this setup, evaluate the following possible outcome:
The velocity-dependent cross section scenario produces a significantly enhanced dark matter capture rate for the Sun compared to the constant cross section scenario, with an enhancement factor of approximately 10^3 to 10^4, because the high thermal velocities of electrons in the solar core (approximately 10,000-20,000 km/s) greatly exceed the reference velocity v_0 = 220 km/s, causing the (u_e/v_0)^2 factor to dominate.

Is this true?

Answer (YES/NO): YES